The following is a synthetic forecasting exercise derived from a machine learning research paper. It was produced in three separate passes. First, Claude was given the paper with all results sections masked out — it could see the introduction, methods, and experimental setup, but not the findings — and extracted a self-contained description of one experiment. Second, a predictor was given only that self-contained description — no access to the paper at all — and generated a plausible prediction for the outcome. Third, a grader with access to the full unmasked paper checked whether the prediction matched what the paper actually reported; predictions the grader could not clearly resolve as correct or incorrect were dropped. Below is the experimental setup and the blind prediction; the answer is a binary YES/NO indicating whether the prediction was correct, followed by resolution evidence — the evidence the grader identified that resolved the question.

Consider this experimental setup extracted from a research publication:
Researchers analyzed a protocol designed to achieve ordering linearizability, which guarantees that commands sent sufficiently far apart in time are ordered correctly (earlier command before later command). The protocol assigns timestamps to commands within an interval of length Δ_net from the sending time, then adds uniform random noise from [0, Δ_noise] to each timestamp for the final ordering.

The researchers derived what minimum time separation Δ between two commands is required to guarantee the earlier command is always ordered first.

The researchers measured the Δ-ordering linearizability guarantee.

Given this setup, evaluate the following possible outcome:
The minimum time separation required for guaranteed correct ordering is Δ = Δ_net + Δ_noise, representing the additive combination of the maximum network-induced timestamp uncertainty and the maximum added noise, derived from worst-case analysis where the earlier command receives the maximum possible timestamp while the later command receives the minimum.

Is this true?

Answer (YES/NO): YES